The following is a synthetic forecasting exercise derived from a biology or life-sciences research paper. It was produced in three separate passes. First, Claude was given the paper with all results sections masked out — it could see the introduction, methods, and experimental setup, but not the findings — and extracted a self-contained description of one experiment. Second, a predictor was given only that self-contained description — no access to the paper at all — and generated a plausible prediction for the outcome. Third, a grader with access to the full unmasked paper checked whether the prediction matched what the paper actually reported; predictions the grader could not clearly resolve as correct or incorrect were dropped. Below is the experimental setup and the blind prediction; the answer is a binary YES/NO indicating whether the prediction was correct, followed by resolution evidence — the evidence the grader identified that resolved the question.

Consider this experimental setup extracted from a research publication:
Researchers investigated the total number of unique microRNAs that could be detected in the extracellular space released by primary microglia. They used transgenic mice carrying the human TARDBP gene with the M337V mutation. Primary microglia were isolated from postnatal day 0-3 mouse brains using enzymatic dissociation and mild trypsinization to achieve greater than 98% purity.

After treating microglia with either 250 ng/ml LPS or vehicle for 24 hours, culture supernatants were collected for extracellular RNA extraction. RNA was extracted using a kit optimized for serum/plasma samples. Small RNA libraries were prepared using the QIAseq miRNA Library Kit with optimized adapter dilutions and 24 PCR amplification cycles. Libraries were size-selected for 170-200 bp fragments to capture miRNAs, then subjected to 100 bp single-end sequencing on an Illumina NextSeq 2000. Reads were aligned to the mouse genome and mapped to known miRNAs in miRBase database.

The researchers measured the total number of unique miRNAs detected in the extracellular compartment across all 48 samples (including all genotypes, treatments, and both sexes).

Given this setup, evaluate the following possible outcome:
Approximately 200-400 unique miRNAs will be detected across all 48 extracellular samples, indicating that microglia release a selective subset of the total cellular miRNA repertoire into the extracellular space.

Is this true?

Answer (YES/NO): YES